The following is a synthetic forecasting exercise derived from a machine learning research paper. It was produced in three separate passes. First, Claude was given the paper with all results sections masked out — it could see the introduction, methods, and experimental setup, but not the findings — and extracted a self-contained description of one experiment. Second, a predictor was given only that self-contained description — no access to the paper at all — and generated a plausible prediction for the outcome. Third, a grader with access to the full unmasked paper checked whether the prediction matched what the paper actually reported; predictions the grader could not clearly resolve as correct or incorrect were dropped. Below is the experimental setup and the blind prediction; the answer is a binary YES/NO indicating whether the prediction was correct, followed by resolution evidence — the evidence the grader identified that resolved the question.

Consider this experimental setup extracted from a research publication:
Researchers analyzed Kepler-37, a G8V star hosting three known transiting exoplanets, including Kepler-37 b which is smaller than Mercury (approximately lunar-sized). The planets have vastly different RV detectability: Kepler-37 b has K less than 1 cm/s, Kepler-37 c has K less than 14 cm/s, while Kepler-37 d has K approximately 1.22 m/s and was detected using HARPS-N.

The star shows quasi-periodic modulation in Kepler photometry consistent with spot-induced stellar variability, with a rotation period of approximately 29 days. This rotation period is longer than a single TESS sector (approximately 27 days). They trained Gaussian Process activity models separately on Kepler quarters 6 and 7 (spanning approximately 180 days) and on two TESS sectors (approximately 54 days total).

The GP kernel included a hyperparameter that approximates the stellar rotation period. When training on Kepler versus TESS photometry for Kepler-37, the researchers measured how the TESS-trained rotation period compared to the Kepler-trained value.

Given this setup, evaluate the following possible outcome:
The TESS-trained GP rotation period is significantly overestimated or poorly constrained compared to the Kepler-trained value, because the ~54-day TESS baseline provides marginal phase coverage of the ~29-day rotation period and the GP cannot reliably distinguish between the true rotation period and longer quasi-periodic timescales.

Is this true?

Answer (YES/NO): NO